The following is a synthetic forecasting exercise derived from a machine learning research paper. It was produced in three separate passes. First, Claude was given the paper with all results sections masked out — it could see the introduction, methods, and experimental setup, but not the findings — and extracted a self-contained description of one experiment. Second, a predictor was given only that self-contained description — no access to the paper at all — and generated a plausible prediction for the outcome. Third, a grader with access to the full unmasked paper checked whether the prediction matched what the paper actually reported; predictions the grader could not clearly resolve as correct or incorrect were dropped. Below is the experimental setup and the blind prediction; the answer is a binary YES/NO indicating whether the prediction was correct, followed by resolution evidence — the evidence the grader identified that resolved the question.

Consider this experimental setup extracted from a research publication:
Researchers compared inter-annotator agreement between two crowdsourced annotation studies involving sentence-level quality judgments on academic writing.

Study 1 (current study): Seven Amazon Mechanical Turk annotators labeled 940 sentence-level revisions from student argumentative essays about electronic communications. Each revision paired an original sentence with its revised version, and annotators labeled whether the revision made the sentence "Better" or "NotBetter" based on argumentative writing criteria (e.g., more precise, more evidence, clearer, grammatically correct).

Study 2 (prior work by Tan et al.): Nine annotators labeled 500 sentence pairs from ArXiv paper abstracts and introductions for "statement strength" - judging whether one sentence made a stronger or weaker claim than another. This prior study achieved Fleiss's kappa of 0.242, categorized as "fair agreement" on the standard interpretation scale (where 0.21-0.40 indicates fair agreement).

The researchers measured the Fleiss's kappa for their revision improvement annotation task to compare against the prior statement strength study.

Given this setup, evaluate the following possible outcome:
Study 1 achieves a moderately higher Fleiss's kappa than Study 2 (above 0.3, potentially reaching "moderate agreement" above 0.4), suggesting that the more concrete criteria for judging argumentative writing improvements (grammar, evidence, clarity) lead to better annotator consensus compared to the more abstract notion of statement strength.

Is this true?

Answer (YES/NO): NO